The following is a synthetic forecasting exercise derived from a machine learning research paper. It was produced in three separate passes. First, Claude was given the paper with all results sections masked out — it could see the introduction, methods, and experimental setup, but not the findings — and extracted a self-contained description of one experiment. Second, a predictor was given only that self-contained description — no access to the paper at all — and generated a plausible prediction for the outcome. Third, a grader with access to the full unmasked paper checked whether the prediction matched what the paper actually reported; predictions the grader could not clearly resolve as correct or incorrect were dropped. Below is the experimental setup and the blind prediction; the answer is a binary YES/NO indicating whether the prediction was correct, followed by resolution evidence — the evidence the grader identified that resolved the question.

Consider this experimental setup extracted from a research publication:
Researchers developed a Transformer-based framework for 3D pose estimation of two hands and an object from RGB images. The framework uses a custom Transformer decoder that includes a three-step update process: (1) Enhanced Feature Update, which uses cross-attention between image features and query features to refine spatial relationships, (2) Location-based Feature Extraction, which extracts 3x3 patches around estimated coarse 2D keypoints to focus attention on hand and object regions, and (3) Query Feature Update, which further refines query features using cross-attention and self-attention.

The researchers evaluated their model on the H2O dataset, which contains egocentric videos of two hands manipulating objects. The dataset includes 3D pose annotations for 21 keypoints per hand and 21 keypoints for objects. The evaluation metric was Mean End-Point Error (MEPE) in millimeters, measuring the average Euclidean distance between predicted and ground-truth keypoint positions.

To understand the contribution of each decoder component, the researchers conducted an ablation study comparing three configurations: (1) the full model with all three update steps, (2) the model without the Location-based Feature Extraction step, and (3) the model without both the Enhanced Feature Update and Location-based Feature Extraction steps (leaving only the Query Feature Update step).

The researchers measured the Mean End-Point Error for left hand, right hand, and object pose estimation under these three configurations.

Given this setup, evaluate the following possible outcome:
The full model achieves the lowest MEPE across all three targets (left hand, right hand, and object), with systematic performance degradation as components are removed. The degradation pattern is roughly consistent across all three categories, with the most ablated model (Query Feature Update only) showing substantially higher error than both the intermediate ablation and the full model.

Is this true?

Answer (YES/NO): NO